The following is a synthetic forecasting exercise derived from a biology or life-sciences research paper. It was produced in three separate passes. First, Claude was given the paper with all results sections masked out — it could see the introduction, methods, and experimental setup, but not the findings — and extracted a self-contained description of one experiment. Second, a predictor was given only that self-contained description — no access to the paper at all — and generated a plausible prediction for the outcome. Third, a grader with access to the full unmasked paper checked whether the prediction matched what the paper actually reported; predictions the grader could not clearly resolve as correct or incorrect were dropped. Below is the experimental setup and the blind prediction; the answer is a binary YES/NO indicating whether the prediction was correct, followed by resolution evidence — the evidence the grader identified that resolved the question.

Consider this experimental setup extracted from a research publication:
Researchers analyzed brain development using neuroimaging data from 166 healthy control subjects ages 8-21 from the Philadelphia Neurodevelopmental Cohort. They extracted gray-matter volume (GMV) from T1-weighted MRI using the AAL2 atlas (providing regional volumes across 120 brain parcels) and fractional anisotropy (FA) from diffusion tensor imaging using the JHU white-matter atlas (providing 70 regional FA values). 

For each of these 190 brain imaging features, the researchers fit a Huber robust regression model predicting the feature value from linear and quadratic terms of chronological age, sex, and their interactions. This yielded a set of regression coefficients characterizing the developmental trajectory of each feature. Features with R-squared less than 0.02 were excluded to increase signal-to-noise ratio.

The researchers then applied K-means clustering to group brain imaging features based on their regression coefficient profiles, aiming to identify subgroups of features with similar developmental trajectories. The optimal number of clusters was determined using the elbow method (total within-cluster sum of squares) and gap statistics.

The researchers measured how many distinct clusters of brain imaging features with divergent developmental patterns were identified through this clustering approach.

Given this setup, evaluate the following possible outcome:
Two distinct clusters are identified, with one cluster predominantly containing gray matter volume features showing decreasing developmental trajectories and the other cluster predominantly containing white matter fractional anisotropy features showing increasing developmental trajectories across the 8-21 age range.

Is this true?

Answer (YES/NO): NO